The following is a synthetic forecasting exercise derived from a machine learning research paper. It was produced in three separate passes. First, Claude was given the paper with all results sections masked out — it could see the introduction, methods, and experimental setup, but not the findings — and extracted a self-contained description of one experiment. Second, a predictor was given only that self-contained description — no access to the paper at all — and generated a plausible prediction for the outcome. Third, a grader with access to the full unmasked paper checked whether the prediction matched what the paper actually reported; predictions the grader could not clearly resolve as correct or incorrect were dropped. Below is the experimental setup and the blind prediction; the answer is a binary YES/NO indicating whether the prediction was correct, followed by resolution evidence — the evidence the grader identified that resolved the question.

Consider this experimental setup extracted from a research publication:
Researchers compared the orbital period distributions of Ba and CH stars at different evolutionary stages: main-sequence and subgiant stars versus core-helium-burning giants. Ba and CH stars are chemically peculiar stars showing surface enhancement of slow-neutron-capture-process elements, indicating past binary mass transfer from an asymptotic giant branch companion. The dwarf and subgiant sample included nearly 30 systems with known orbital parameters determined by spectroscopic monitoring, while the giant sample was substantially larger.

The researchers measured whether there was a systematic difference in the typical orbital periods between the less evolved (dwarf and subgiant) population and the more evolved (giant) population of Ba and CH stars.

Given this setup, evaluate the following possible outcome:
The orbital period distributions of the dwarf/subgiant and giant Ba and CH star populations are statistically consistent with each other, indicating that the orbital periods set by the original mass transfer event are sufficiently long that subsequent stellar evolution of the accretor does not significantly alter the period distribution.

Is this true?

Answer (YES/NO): NO